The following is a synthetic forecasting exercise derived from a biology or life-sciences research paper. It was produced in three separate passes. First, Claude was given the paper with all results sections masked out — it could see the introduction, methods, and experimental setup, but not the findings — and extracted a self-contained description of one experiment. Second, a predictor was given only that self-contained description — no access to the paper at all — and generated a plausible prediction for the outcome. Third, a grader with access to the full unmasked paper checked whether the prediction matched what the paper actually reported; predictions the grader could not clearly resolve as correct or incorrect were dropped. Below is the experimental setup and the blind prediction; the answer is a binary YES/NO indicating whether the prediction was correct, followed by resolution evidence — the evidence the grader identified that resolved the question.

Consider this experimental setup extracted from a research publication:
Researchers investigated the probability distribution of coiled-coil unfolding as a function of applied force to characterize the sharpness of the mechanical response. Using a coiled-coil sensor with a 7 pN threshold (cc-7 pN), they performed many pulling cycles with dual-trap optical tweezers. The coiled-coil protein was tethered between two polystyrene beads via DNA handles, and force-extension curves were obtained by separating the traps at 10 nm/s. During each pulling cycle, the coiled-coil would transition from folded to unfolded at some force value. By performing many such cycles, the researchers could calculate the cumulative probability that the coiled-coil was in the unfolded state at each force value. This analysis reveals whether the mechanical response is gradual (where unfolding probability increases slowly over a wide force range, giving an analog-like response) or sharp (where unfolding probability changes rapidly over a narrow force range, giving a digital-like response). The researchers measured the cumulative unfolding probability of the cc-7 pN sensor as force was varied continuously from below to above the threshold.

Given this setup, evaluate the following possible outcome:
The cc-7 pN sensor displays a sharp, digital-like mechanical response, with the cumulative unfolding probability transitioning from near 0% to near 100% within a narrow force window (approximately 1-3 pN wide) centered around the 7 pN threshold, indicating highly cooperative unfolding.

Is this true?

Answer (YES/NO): YES